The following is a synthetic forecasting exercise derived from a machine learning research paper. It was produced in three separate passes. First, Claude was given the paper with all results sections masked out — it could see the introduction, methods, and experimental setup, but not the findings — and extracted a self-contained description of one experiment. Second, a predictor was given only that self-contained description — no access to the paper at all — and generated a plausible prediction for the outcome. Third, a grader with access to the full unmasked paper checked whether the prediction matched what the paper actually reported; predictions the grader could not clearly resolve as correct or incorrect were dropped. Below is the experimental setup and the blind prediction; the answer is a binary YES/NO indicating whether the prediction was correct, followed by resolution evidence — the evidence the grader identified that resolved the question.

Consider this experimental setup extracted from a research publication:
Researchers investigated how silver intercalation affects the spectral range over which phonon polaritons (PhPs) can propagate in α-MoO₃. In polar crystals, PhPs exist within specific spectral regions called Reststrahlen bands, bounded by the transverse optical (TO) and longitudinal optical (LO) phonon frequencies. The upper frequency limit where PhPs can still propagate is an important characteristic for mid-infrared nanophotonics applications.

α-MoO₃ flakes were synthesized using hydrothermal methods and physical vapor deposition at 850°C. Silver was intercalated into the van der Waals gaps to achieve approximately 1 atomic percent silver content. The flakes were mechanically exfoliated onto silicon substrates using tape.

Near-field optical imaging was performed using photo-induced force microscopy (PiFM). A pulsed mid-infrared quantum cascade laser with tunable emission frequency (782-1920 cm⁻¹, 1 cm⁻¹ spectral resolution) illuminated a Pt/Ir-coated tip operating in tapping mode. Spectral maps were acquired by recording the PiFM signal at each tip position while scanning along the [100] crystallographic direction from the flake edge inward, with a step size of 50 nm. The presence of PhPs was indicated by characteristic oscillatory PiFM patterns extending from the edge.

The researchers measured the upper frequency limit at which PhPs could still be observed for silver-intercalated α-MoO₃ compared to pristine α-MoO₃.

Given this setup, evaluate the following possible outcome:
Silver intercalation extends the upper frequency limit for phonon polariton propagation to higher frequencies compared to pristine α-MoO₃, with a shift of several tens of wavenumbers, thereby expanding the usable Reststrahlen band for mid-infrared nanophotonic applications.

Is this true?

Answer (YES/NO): NO